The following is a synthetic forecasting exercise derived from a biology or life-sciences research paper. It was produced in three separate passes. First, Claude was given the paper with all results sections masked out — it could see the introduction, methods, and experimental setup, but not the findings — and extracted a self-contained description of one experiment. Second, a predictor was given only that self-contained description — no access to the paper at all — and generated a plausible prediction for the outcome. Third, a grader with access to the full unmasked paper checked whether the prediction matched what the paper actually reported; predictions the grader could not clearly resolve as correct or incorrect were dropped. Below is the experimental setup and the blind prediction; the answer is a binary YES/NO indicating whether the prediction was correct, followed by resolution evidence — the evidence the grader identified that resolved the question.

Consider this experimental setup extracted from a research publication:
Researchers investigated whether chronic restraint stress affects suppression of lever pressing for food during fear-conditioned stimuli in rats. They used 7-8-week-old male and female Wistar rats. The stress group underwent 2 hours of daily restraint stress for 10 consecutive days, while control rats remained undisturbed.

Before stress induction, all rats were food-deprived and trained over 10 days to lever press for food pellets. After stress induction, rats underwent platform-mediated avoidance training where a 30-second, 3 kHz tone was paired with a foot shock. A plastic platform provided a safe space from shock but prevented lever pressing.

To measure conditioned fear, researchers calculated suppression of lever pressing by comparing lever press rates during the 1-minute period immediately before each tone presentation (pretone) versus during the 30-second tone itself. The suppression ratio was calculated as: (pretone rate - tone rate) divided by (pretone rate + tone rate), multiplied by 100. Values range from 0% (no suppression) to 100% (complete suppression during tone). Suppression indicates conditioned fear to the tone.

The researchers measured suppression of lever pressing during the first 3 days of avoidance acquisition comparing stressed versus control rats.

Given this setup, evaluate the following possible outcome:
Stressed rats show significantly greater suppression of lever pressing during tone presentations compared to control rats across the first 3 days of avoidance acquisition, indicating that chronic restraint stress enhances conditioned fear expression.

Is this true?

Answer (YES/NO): NO